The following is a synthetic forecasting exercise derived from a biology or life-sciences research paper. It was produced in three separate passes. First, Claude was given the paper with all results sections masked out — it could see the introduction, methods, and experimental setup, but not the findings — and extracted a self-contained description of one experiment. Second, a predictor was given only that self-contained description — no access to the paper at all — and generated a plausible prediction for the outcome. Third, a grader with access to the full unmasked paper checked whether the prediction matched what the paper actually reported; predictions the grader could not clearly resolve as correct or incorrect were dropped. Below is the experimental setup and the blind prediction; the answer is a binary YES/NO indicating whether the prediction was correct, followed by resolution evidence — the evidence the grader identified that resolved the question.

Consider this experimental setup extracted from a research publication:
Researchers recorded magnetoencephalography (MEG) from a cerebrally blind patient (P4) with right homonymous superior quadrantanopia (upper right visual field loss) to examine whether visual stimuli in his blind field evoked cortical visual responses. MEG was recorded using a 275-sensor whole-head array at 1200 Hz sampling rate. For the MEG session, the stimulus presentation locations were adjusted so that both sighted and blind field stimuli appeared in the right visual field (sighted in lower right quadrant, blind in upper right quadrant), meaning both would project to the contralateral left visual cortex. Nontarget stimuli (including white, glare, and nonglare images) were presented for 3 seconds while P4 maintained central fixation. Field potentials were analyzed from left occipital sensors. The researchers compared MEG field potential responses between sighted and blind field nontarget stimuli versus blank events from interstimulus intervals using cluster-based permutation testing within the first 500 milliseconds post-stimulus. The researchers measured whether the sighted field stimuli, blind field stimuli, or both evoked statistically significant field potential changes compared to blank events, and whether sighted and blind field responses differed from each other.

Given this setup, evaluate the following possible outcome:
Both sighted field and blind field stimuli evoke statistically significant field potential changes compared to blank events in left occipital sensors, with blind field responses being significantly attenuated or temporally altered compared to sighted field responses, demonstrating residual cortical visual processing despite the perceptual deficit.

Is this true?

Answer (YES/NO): YES